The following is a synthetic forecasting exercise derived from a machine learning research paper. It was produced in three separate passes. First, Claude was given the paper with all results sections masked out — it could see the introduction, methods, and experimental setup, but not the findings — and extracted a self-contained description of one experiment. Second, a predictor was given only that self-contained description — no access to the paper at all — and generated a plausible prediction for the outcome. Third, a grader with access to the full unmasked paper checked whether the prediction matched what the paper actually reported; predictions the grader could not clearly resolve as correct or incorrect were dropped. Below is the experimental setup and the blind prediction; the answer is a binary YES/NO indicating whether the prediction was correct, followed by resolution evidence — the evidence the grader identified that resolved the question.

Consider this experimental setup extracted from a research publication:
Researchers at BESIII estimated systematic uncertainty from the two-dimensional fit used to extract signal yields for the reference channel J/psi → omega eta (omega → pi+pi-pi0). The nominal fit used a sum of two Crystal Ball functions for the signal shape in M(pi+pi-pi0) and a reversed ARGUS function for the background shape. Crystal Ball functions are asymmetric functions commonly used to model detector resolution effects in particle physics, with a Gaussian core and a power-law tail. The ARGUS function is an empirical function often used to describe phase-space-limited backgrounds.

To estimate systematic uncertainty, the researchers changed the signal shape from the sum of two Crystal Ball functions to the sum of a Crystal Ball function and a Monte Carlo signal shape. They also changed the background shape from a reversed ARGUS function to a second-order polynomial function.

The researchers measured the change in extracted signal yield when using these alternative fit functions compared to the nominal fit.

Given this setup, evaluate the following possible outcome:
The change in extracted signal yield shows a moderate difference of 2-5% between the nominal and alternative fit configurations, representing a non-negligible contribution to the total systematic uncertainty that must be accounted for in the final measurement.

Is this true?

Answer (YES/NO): YES